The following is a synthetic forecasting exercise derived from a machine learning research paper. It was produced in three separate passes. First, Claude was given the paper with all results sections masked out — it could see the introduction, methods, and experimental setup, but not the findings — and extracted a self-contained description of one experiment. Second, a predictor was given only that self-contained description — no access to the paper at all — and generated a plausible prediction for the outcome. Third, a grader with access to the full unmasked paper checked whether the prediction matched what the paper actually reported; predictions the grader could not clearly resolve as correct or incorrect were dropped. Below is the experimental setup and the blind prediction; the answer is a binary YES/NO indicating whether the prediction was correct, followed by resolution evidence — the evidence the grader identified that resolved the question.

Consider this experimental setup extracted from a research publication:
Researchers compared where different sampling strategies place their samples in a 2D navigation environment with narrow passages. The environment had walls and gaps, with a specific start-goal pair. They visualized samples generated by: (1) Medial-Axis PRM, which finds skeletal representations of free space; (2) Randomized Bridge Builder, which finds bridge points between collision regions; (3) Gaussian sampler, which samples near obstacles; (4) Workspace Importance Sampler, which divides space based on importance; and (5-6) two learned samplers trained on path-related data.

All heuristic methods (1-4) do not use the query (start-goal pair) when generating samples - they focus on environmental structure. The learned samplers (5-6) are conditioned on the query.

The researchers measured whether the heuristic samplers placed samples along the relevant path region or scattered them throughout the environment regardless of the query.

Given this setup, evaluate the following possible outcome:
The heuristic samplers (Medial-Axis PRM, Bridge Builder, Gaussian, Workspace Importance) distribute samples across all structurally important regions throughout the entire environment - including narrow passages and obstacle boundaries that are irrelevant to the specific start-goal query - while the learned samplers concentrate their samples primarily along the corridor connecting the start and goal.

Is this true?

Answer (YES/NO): YES